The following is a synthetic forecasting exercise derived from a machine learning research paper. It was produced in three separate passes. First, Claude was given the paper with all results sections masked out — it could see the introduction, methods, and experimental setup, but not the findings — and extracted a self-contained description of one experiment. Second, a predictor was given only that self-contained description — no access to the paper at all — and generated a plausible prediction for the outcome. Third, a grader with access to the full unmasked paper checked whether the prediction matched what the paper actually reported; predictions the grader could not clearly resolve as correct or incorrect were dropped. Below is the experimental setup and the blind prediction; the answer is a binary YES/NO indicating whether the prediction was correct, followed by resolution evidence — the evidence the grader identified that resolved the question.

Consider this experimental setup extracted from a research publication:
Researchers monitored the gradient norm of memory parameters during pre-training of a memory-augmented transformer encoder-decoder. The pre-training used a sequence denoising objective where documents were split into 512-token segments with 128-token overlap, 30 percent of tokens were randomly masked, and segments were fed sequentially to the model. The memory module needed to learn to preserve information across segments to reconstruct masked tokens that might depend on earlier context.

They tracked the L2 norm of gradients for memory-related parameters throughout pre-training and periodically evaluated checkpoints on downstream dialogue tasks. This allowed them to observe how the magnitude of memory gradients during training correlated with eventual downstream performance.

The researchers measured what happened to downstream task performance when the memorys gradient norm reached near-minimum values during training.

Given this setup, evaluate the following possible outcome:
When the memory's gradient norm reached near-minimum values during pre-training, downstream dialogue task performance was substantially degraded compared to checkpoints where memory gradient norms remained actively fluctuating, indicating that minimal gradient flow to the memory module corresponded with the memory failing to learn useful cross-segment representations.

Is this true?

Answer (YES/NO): YES